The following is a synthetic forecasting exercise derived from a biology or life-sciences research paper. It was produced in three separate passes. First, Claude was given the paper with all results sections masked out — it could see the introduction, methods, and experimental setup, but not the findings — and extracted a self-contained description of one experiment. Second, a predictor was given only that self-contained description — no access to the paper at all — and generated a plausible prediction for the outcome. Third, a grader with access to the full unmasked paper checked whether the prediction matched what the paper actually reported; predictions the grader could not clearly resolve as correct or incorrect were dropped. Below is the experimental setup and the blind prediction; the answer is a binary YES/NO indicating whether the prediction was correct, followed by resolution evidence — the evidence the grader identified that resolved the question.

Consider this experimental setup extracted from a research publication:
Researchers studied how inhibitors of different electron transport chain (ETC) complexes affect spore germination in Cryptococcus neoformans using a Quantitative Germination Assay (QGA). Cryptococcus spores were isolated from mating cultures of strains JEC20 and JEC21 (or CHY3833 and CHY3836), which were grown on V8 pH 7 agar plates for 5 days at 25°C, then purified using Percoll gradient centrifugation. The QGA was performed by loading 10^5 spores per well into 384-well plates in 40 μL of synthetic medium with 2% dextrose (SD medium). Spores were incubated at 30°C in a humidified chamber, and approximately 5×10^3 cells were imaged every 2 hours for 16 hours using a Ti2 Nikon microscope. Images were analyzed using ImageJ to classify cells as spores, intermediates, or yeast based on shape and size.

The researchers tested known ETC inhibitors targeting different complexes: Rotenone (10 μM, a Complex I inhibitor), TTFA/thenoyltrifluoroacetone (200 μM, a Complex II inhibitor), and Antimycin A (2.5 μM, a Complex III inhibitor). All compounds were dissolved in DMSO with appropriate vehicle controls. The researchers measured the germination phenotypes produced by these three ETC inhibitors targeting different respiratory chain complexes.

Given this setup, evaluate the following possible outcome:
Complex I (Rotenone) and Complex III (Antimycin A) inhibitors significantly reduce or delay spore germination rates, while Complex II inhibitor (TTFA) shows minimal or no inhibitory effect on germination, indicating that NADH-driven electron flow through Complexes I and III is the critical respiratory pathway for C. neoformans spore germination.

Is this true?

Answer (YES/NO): NO